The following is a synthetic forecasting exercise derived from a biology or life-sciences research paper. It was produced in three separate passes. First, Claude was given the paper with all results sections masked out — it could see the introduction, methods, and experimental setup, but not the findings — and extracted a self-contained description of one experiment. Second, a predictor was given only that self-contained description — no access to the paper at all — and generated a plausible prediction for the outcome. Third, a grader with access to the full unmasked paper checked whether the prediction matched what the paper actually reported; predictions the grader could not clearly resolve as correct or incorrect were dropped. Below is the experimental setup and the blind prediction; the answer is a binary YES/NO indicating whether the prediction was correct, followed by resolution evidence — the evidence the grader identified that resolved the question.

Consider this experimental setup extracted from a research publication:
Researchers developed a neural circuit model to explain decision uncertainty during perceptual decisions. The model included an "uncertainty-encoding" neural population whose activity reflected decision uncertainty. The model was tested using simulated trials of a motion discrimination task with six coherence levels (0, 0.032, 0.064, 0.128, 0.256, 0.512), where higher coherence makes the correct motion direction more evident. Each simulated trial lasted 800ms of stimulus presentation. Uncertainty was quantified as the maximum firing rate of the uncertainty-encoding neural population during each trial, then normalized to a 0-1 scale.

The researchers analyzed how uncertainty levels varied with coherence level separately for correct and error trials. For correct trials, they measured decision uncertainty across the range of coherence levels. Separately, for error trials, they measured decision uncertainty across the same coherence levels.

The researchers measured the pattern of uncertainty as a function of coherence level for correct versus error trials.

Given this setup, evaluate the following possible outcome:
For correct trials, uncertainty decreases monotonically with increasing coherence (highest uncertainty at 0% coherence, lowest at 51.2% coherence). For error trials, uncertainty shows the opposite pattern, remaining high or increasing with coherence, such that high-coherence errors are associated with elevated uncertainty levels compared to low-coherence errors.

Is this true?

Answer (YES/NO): YES